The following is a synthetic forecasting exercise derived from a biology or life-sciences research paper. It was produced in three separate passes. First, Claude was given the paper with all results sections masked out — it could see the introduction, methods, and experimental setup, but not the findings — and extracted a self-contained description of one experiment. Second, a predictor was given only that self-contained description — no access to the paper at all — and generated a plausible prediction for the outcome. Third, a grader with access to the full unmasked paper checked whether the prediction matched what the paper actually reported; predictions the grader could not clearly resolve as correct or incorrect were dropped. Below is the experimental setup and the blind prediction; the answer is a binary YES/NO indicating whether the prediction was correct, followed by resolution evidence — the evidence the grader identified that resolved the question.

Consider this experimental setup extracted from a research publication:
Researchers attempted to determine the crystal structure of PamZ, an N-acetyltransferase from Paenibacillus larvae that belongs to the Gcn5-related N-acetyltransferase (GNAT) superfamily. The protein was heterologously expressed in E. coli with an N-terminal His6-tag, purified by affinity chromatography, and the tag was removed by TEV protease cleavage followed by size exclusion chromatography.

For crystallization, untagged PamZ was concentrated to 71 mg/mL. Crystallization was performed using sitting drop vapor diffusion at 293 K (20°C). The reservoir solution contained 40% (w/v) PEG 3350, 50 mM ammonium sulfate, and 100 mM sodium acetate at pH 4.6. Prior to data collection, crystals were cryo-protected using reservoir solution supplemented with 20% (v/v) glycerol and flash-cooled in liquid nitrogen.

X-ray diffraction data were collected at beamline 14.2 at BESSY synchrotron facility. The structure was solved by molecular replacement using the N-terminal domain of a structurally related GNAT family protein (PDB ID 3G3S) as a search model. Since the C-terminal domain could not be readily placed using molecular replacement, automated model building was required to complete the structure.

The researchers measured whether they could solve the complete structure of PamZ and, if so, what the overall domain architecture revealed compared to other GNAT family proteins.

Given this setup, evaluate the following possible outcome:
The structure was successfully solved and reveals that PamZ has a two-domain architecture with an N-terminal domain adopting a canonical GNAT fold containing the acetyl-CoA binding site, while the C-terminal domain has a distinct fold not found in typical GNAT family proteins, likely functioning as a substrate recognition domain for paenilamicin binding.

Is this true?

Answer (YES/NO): NO